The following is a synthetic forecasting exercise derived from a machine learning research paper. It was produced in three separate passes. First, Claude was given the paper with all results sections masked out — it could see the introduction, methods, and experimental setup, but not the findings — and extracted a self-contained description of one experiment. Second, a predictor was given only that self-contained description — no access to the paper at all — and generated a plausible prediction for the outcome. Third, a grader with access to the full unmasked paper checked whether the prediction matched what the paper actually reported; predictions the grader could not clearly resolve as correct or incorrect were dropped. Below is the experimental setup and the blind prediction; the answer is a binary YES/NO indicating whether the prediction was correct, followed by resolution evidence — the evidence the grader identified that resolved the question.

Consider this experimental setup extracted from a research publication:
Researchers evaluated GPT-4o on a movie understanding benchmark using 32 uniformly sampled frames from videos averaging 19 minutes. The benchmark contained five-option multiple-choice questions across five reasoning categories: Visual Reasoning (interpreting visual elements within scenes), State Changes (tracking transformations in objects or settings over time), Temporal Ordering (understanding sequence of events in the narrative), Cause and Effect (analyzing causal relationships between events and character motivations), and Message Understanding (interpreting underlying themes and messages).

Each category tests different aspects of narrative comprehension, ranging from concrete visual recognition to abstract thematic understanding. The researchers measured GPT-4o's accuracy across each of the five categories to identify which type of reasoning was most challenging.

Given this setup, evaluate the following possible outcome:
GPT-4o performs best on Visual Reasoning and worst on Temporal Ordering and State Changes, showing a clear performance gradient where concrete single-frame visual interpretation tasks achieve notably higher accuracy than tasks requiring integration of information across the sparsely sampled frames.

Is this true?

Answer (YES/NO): NO